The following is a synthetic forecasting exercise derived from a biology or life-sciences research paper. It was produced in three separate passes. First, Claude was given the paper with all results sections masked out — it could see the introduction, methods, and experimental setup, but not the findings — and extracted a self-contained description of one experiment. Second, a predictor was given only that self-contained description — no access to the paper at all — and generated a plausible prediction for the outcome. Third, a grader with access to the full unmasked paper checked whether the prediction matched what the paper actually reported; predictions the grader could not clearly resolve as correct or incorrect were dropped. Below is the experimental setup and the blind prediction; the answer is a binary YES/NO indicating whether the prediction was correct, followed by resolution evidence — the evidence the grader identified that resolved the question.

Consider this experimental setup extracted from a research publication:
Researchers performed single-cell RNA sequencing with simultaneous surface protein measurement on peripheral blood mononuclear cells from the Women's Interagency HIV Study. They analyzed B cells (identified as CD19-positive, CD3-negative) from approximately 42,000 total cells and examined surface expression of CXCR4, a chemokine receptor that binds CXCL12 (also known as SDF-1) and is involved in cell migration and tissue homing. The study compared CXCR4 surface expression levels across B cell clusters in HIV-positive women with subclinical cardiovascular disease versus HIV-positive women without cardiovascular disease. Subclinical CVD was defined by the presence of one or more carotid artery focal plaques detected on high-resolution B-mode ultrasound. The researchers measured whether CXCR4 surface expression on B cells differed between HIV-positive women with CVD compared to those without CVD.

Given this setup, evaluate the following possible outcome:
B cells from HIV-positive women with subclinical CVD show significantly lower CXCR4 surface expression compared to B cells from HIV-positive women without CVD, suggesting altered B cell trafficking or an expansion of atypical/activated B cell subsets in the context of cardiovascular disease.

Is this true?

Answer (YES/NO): YES